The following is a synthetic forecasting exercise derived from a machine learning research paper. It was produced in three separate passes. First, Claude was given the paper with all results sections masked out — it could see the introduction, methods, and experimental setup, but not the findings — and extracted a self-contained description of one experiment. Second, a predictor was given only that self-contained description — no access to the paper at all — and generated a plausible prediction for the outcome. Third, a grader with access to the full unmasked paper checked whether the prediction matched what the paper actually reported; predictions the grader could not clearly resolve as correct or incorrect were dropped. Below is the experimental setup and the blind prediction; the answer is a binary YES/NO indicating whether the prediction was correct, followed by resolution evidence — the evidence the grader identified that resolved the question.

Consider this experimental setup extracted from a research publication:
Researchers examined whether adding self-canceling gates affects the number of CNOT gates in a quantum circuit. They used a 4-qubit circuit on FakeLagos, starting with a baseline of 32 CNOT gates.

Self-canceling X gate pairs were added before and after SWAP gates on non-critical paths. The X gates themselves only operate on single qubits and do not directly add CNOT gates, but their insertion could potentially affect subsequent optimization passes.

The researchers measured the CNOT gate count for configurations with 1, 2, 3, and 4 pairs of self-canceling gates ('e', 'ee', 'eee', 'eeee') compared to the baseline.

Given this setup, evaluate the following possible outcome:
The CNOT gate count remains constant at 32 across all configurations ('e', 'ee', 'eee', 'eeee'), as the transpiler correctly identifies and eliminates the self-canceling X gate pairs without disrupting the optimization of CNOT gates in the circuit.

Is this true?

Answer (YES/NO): NO